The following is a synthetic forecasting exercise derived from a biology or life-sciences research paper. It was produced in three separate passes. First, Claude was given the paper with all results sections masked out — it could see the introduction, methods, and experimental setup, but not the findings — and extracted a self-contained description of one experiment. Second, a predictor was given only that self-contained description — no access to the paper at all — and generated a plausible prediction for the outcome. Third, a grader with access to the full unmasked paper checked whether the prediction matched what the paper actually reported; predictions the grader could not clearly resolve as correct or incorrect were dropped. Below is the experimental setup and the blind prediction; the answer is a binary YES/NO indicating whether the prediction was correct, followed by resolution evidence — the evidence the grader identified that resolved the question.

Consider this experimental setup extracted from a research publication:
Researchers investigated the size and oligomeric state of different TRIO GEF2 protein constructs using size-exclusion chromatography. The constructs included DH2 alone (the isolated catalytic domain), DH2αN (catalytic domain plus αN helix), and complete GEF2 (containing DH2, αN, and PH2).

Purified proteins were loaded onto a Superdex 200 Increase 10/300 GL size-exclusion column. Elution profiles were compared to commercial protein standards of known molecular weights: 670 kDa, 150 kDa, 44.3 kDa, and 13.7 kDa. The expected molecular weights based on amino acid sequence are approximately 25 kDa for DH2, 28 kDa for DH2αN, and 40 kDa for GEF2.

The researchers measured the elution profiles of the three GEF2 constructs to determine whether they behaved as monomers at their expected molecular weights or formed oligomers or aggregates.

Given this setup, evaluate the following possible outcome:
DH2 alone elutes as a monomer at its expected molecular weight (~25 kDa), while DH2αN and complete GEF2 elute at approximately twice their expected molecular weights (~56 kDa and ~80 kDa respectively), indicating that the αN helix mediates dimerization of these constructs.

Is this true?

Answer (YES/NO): NO